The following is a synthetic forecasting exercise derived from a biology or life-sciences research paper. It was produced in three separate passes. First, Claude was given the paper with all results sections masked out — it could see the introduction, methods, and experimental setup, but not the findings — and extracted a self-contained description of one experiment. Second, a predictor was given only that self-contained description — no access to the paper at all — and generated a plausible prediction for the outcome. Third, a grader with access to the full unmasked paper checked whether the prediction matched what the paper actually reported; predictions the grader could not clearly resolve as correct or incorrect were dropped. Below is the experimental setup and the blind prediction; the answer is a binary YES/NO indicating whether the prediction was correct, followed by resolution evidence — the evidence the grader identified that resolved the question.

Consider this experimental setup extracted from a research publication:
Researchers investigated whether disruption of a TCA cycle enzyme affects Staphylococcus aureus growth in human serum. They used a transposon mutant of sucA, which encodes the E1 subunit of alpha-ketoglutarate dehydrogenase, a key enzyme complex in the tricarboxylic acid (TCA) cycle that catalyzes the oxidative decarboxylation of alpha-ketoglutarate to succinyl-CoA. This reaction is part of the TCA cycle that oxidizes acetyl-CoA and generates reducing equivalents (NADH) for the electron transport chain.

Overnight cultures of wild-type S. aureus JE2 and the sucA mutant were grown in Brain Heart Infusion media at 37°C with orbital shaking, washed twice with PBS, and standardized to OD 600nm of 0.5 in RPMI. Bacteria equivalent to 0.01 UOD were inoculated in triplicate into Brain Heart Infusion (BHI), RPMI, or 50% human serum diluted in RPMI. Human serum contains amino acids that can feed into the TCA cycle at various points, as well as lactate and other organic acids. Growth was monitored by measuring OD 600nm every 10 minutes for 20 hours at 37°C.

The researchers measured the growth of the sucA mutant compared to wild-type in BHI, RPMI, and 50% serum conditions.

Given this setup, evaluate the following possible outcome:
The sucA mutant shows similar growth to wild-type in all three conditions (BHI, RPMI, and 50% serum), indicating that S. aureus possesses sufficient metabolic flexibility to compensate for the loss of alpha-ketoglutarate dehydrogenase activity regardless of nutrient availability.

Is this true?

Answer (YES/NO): NO